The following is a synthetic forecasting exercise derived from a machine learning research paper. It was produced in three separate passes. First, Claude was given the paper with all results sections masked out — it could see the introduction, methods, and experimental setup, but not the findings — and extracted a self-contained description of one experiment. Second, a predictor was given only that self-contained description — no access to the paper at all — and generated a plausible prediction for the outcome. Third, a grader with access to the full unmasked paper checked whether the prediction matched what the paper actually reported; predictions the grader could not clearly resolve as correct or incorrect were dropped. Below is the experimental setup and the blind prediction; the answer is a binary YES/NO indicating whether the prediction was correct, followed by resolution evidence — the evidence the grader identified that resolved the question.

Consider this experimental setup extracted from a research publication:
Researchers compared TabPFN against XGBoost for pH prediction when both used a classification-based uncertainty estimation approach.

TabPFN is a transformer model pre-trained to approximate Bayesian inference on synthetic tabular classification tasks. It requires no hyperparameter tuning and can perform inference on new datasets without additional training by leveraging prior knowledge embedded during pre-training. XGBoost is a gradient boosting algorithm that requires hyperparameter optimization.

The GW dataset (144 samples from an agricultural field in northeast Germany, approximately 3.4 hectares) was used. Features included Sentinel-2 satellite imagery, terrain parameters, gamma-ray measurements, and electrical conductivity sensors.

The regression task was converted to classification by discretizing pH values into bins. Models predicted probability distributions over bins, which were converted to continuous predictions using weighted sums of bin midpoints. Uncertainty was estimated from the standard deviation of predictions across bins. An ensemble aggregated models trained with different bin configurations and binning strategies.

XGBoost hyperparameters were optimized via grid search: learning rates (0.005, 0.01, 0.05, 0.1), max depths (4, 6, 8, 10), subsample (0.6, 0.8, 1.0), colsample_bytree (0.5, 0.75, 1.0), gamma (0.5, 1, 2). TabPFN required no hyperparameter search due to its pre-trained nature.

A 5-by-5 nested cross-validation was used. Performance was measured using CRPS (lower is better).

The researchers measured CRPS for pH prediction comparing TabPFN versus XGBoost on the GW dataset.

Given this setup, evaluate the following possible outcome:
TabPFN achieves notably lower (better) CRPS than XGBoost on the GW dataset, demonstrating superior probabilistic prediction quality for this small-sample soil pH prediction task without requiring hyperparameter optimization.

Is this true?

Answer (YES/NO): NO